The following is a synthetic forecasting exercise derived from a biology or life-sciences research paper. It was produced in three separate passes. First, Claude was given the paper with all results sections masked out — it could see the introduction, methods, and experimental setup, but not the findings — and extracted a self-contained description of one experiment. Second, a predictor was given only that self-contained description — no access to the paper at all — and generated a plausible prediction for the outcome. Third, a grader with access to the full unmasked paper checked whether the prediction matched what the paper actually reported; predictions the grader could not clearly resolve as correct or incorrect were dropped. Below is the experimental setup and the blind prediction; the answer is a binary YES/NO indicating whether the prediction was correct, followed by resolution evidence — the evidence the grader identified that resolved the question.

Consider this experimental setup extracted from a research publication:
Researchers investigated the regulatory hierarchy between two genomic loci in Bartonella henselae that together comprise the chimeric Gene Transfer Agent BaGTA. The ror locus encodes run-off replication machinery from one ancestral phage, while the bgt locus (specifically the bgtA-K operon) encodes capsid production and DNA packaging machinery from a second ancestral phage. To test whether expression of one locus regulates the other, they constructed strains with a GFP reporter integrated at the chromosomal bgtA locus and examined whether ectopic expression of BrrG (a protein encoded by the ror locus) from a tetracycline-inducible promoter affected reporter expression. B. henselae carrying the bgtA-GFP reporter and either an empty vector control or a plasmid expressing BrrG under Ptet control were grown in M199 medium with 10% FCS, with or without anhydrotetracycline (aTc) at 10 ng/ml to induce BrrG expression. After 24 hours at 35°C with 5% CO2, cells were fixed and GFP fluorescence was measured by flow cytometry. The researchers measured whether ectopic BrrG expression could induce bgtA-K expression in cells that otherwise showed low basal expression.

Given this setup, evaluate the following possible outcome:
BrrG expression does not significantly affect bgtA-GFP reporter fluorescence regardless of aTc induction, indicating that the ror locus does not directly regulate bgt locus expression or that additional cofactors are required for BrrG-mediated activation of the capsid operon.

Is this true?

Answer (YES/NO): NO